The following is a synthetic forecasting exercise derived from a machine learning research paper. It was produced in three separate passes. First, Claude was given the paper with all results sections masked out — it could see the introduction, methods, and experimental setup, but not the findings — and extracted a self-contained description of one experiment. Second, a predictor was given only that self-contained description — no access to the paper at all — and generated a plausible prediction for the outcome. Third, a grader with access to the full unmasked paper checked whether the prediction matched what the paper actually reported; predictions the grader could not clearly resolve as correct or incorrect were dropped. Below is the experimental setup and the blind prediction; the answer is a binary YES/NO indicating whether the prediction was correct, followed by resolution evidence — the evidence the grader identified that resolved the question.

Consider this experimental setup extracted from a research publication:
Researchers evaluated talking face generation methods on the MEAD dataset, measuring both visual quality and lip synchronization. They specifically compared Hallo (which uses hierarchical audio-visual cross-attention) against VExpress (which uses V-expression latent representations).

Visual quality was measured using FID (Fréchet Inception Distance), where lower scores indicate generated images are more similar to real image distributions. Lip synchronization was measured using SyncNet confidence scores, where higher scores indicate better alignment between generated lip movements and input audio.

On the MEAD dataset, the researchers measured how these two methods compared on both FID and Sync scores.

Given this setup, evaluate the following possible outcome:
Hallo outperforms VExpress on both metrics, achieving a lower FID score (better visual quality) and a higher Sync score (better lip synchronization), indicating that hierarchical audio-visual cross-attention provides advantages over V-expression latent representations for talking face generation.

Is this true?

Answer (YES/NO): NO